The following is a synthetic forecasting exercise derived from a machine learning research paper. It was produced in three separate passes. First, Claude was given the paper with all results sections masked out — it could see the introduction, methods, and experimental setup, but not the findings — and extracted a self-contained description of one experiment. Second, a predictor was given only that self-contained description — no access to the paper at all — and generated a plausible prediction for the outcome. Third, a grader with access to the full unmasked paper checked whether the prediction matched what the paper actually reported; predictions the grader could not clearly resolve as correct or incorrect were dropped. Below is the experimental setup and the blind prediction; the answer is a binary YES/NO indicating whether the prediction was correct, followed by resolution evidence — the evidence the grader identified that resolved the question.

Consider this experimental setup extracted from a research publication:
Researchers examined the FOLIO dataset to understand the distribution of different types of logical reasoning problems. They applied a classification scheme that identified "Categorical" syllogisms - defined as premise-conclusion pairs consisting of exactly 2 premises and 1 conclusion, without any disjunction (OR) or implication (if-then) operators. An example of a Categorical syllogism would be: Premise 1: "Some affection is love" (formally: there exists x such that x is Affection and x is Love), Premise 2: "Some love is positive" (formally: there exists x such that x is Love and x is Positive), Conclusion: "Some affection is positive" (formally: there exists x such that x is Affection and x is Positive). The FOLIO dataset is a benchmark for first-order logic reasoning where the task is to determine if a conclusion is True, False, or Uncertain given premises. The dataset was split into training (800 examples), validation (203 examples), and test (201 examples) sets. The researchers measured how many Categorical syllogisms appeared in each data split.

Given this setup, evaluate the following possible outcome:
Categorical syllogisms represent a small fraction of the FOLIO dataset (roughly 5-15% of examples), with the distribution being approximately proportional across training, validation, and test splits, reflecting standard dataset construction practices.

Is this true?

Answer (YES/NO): NO